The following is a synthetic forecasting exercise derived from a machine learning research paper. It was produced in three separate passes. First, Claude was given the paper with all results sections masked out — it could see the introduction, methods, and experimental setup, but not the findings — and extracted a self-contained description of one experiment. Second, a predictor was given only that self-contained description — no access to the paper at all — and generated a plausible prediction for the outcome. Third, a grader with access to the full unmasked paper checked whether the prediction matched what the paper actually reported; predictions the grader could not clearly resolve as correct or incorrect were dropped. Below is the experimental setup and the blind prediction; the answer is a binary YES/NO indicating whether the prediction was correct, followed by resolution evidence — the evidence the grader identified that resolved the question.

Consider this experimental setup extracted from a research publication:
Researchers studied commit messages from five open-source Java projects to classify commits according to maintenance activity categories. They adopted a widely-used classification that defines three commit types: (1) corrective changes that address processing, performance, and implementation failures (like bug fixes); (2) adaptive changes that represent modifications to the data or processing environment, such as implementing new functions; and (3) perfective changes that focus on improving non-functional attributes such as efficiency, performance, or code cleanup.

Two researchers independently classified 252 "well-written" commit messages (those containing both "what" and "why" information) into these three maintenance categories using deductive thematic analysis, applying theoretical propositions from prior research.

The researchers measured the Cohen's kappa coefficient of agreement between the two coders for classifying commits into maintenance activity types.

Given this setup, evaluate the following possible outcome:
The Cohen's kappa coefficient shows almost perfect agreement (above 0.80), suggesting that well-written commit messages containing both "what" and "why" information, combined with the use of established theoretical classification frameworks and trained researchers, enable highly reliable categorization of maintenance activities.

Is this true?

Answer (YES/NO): YES